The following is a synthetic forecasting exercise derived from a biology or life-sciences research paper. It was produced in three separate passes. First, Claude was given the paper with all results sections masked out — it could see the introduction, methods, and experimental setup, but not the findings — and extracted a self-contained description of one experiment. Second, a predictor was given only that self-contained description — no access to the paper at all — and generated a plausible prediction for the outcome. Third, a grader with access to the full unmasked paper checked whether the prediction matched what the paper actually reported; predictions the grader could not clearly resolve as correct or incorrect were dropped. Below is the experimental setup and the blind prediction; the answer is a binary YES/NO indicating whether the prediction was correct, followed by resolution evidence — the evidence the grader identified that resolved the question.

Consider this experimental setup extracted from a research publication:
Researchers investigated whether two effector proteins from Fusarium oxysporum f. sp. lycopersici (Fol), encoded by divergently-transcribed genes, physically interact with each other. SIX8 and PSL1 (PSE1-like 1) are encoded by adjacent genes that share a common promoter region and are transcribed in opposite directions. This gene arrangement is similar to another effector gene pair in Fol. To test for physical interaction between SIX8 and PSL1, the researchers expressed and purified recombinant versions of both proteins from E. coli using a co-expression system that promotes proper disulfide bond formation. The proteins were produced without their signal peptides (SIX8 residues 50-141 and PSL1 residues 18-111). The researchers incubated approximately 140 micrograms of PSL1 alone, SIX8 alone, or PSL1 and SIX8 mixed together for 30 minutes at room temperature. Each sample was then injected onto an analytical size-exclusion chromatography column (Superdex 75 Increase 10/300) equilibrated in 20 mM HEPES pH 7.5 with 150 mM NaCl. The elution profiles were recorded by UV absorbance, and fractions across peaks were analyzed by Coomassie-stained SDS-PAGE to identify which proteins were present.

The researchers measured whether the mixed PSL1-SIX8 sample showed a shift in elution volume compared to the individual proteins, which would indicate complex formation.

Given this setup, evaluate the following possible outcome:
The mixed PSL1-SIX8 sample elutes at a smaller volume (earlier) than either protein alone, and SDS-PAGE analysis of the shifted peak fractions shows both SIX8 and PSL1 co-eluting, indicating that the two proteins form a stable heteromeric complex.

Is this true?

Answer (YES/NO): NO